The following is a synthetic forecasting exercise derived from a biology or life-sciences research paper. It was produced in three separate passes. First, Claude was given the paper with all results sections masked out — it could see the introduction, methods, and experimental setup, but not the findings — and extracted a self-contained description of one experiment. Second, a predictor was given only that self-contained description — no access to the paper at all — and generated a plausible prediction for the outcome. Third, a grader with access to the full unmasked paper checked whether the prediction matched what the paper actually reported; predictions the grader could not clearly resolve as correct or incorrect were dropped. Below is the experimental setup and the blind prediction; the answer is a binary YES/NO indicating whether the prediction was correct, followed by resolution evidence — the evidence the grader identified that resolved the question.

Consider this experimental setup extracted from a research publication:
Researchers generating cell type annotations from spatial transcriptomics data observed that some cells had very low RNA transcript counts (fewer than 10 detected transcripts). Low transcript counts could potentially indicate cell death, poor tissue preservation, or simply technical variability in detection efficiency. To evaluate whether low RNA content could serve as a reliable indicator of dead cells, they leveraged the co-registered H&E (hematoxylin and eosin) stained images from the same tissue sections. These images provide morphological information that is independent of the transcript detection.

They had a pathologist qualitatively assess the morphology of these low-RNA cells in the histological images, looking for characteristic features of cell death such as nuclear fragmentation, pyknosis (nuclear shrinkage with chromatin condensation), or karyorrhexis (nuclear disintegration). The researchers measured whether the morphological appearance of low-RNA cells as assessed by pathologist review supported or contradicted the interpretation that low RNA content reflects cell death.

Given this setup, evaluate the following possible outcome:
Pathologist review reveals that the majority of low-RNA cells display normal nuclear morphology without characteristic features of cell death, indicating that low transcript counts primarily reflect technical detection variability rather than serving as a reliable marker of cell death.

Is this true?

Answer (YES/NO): NO